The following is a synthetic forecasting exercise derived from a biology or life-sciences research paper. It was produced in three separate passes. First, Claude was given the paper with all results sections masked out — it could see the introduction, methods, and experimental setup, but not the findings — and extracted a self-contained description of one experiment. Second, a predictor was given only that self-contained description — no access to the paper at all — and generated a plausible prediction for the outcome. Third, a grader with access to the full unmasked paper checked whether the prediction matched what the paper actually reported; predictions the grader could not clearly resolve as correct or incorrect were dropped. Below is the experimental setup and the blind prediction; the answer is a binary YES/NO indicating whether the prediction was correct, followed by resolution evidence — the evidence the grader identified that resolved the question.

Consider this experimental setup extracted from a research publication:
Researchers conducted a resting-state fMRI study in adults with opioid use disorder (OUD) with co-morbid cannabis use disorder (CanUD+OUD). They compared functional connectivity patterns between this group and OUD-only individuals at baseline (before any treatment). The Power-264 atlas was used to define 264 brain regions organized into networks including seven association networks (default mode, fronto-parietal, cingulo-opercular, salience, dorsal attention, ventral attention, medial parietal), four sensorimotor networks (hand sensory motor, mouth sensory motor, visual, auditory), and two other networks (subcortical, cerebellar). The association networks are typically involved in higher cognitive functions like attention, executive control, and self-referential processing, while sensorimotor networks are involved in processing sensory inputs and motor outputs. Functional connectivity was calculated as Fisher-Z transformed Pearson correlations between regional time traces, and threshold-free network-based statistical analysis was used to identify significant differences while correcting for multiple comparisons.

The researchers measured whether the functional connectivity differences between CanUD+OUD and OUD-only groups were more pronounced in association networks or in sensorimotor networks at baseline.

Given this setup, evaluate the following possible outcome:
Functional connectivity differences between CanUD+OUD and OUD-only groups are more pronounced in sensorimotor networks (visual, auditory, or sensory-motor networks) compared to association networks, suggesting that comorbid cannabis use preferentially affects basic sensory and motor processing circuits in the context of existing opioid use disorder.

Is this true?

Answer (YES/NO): NO